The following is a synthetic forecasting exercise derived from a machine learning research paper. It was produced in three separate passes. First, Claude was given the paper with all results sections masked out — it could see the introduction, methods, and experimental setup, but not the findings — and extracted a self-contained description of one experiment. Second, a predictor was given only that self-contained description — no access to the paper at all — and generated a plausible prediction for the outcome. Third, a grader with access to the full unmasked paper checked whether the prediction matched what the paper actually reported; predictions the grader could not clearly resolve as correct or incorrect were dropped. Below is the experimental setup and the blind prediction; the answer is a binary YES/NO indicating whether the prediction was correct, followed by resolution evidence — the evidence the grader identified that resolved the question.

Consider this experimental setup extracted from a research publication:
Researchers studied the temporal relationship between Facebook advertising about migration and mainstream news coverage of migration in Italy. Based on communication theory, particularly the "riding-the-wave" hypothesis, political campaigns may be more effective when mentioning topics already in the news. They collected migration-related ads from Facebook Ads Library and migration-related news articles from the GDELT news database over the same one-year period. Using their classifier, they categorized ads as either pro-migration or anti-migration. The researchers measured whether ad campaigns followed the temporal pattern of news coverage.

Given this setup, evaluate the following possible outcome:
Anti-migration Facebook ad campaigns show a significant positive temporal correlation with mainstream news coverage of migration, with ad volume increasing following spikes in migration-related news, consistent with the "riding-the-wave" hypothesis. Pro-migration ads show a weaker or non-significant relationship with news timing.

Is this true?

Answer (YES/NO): YES